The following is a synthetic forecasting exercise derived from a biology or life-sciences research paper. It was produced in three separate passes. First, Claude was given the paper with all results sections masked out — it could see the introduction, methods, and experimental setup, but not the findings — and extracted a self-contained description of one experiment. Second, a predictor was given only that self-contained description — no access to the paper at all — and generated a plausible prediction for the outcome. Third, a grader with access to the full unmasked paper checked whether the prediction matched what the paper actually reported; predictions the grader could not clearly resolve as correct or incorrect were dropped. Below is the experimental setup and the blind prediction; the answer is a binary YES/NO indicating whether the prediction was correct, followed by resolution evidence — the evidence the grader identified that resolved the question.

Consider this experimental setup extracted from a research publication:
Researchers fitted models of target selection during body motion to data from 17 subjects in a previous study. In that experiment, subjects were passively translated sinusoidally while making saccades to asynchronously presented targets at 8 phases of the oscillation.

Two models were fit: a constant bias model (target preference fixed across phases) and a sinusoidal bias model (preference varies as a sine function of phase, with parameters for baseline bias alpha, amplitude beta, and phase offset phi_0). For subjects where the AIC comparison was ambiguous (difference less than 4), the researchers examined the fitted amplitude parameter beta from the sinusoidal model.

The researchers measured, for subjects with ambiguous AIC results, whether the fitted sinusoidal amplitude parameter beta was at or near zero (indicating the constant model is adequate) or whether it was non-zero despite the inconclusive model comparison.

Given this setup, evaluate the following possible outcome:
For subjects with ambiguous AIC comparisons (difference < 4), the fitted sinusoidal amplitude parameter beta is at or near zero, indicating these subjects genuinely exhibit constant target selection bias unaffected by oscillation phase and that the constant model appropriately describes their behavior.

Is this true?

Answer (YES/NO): NO